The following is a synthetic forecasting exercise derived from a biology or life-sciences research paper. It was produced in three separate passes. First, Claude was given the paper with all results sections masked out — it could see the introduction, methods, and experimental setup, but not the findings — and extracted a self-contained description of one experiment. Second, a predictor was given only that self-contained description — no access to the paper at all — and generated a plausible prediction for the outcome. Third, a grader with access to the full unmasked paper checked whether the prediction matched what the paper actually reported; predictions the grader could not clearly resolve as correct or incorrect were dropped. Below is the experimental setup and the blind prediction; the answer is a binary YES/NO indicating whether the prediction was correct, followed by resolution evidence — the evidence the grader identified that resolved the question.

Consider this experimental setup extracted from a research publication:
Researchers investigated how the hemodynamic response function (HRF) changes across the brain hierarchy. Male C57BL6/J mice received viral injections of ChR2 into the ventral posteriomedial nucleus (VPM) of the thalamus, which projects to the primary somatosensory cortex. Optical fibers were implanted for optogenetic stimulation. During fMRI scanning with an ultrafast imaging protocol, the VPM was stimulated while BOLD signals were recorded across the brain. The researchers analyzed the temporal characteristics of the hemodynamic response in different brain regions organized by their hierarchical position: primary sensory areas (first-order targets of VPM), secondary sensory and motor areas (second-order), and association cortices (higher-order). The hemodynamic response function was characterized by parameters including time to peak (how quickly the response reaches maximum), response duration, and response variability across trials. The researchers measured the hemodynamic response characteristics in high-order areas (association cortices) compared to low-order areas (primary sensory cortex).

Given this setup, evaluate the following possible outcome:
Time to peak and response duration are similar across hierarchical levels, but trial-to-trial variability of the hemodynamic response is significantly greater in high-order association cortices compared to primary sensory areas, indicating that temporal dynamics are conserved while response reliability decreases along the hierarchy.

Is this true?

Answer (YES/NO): NO